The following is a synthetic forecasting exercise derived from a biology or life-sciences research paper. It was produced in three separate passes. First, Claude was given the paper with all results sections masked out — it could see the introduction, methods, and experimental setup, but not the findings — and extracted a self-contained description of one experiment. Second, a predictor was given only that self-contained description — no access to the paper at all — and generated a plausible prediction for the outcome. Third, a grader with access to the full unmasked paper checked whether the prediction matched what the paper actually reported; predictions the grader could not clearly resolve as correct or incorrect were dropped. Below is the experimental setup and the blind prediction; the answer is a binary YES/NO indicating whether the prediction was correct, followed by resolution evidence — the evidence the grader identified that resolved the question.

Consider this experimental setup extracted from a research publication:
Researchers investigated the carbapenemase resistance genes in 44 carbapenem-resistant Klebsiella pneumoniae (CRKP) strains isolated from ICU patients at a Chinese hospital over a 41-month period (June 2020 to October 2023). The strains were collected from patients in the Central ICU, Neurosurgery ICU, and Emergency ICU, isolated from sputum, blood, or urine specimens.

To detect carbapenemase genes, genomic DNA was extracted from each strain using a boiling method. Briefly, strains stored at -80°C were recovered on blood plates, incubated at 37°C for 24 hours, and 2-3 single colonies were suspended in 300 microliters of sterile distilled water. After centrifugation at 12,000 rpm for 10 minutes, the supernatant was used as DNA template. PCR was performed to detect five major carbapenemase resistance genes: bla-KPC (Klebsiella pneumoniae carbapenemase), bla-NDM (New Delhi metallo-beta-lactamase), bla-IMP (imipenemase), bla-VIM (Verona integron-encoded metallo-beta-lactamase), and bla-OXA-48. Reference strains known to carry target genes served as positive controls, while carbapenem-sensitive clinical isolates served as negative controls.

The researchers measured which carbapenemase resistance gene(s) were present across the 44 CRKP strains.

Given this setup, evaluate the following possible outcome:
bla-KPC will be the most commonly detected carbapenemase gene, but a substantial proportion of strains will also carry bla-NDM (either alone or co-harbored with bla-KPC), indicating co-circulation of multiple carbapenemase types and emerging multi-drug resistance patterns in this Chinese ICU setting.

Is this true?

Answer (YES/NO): NO